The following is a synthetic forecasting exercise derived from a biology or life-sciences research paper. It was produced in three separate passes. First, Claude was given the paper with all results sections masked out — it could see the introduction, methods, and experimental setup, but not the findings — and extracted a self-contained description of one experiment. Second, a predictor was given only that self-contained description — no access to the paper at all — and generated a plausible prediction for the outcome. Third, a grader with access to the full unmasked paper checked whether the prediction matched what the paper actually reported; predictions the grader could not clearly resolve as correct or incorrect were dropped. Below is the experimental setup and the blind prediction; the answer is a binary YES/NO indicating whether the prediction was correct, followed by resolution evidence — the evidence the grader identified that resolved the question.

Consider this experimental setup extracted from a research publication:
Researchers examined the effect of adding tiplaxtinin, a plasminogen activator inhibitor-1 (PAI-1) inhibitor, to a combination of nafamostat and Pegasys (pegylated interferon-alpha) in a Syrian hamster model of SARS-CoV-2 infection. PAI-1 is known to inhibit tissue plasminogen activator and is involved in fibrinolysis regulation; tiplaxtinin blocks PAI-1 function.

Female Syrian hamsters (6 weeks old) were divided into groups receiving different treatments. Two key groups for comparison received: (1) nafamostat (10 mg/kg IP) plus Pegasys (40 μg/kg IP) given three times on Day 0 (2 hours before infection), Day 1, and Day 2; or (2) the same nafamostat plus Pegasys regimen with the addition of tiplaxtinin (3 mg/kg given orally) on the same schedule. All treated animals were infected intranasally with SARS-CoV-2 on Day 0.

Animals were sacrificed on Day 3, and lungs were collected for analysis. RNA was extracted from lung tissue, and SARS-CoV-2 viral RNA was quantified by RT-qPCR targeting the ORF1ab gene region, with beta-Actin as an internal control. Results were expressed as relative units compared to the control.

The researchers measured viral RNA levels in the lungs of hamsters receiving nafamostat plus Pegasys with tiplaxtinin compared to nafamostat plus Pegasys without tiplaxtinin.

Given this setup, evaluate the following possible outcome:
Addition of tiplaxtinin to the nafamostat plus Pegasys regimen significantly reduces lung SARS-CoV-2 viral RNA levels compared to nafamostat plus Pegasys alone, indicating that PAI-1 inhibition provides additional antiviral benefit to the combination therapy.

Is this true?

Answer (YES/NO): NO